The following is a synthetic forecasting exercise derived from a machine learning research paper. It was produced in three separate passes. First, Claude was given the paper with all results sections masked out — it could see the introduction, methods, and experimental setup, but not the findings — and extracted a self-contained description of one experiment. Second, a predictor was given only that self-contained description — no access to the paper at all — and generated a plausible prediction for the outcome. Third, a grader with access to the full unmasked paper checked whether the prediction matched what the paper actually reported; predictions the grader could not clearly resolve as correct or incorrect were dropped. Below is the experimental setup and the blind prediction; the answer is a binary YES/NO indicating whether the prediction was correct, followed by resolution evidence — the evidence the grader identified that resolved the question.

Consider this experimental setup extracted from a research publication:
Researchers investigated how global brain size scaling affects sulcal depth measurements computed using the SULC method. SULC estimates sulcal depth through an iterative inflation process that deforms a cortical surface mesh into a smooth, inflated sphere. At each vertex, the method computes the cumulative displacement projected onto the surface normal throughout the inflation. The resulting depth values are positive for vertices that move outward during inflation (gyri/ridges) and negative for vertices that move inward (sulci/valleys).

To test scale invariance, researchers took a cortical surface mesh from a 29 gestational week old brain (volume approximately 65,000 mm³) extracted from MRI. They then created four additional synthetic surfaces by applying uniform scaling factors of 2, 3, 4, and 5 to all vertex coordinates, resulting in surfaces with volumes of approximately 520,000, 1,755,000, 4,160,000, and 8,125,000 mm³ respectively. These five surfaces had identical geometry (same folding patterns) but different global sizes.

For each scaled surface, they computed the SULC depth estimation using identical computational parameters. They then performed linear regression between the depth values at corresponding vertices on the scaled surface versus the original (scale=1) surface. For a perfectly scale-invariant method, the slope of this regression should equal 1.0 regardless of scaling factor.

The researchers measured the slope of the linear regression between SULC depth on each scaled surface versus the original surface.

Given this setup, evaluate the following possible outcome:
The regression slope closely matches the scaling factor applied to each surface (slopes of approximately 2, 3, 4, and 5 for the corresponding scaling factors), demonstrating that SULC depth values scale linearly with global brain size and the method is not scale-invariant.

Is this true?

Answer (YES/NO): YES